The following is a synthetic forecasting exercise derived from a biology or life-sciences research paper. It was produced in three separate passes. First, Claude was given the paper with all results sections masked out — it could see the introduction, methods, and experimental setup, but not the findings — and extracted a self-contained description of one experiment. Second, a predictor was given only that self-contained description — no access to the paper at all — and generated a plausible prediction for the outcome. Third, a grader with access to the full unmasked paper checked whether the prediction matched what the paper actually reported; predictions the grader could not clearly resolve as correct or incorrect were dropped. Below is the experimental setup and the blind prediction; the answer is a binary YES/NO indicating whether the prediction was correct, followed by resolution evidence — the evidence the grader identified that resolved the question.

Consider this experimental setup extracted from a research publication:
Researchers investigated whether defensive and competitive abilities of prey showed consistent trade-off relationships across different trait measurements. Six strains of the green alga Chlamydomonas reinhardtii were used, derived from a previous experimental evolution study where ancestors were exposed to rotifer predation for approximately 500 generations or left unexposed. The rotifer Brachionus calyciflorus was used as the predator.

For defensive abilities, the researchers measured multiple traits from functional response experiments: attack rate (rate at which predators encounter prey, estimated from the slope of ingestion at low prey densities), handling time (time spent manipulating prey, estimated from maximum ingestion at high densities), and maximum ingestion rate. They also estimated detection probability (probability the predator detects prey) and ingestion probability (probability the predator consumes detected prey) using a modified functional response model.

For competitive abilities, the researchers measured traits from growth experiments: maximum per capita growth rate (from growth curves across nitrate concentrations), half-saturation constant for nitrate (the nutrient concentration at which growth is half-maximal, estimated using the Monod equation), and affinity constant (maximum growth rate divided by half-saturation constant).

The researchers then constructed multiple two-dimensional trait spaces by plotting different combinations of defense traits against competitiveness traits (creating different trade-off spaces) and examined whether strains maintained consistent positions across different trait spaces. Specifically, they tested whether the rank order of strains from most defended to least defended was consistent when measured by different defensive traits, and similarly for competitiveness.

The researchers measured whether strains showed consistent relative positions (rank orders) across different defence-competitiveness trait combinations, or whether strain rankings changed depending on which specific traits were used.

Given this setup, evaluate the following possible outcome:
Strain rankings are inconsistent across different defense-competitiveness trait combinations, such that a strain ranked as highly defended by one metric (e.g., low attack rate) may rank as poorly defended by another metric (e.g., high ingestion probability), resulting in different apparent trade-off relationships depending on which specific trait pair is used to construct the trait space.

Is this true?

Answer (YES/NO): NO